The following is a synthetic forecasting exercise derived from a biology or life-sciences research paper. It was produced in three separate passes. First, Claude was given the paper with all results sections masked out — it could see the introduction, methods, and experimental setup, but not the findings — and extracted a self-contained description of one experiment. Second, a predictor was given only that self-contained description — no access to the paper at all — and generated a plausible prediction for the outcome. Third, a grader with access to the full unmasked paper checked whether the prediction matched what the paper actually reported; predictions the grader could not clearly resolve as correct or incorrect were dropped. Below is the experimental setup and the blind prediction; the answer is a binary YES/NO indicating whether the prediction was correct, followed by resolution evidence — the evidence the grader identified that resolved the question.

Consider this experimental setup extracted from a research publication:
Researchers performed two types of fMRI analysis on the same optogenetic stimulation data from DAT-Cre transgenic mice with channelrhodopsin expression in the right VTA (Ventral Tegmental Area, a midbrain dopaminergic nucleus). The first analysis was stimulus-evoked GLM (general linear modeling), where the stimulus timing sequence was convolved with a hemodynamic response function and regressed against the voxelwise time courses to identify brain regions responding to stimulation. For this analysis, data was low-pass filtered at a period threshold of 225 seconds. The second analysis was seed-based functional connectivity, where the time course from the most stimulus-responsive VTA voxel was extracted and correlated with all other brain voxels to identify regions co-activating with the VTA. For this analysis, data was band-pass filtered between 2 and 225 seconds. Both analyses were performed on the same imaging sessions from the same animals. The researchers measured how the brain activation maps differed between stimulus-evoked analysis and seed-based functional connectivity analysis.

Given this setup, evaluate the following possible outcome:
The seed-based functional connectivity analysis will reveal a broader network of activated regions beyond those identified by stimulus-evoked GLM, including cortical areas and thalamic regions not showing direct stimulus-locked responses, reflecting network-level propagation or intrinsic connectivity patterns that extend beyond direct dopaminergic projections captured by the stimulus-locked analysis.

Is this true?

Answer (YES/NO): NO